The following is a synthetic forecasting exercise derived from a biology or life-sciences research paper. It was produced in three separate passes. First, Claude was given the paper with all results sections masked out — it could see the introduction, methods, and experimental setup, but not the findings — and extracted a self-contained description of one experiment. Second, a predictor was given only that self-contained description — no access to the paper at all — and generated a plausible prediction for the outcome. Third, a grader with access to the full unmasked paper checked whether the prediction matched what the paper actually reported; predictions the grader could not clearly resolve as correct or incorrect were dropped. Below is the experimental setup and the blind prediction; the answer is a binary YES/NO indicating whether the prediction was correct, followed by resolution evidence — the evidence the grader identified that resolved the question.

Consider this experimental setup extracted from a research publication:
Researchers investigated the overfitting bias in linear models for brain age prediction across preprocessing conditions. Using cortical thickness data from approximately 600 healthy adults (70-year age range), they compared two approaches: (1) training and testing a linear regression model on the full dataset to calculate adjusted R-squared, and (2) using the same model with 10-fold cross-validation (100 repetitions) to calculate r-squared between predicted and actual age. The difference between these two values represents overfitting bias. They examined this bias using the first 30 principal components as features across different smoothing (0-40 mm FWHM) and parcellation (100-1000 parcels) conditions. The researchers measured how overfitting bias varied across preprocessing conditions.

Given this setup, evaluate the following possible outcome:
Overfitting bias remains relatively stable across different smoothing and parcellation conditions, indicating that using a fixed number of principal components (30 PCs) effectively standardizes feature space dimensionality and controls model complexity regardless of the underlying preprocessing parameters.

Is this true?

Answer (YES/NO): YES